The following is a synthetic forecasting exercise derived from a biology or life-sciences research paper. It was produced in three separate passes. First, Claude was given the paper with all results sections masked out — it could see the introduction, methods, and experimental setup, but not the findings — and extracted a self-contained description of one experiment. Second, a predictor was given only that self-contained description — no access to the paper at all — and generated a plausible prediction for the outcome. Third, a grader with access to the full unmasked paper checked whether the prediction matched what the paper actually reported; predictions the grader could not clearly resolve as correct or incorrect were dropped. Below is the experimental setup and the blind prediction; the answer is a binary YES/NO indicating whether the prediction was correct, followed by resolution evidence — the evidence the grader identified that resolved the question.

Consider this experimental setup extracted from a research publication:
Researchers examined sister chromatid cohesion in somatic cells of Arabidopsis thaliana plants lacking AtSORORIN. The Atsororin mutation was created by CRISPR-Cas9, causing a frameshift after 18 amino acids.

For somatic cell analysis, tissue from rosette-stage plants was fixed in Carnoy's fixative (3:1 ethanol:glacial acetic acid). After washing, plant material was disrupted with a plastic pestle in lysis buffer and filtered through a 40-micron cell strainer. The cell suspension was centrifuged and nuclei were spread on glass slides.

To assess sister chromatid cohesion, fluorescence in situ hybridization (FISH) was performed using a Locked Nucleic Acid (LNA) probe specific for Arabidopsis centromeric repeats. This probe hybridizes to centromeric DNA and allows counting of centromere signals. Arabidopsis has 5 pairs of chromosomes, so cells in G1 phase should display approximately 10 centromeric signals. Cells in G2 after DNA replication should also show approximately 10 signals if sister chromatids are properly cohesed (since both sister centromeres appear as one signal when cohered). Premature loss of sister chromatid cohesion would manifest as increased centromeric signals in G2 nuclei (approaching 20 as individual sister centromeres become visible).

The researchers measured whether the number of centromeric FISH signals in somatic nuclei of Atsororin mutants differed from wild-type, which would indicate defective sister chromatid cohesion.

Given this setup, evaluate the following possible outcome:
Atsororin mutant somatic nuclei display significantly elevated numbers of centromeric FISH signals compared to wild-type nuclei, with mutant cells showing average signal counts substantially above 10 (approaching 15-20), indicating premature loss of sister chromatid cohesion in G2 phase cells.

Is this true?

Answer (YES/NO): NO